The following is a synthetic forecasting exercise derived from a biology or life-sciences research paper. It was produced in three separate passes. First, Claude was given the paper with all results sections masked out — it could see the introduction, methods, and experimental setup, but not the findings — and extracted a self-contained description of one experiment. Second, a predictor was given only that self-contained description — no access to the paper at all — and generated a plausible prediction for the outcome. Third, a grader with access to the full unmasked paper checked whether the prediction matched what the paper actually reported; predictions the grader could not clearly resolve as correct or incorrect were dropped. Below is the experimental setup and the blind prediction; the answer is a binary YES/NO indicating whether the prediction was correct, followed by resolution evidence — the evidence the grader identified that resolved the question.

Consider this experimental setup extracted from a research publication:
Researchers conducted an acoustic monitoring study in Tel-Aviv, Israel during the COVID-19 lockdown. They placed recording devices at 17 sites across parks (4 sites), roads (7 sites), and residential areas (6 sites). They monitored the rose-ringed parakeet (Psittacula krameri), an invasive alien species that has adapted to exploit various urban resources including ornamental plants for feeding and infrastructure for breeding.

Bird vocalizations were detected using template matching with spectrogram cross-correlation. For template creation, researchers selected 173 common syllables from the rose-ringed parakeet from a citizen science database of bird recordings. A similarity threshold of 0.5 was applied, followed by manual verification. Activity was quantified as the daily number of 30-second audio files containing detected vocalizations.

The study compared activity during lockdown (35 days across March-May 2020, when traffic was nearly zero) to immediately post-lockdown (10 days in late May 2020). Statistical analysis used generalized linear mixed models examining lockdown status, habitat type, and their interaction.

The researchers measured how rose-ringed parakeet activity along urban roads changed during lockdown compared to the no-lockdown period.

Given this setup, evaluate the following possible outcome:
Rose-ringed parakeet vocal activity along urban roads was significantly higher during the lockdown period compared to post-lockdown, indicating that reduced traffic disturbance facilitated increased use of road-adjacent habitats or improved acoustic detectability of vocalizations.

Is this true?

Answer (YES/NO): NO